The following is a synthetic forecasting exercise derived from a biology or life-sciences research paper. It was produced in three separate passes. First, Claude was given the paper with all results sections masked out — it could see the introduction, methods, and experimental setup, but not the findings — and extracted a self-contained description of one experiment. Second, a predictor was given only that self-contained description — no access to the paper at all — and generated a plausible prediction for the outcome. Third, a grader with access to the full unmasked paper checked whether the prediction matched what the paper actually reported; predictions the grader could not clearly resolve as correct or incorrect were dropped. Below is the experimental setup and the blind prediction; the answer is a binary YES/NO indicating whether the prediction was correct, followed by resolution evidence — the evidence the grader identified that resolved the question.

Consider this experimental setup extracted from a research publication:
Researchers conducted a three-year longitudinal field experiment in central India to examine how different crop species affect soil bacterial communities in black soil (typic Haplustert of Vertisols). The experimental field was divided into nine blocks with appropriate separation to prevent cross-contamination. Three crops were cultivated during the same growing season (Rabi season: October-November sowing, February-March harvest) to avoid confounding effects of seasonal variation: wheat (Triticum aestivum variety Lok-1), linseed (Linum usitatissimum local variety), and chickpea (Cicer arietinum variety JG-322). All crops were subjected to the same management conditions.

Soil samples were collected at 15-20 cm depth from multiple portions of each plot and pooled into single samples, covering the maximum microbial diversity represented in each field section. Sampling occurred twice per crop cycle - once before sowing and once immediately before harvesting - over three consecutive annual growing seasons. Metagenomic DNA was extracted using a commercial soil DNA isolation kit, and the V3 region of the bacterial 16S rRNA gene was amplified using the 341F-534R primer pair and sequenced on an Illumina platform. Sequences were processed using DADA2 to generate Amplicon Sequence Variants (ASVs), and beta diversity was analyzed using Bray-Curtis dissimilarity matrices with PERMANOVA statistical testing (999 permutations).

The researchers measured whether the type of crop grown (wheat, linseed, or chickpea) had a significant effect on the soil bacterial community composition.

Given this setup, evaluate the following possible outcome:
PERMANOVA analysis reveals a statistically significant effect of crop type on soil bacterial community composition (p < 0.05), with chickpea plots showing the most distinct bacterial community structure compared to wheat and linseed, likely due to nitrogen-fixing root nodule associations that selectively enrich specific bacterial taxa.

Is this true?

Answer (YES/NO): NO